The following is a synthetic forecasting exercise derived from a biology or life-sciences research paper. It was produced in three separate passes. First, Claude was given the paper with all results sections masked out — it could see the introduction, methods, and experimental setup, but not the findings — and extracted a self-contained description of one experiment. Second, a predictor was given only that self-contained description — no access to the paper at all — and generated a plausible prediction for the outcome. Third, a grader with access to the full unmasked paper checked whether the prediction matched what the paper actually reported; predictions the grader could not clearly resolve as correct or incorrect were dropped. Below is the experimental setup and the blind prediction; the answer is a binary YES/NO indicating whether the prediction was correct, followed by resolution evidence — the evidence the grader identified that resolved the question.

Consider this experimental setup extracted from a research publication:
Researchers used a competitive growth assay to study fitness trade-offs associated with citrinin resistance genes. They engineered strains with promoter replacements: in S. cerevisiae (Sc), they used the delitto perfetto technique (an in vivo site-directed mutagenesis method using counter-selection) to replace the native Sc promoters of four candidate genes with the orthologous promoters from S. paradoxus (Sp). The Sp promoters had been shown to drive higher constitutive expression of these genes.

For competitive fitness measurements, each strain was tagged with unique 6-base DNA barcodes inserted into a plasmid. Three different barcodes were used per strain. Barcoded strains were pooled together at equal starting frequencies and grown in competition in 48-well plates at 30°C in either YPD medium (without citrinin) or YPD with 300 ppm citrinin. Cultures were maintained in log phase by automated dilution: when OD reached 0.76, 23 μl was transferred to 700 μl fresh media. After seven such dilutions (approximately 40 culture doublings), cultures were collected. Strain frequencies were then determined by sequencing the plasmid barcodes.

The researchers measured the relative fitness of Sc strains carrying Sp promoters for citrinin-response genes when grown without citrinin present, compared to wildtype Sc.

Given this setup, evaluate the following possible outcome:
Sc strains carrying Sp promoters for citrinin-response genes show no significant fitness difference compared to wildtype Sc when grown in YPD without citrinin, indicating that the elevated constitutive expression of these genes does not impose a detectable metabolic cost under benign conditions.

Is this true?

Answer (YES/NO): NO